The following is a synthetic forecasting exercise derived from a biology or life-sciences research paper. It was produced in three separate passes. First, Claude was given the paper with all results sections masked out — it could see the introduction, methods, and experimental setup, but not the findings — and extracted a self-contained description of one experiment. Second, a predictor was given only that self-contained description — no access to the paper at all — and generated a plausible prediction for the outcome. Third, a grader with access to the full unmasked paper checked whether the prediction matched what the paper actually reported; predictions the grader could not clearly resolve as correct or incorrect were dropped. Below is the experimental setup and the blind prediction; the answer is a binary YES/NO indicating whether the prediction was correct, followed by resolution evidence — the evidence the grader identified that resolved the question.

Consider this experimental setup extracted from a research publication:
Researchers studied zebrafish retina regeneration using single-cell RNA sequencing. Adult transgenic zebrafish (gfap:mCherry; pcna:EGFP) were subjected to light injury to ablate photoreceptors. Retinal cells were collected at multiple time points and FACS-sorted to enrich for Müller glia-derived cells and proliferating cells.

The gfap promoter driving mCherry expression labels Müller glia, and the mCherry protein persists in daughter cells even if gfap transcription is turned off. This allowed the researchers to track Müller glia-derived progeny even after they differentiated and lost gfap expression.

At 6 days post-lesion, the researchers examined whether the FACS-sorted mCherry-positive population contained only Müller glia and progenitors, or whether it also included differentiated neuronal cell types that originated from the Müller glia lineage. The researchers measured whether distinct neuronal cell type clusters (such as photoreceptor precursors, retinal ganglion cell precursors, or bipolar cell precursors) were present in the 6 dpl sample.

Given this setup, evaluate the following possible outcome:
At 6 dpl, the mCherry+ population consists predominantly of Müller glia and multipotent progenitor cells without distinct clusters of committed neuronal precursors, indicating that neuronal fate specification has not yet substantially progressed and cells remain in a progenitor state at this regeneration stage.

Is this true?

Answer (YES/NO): NO